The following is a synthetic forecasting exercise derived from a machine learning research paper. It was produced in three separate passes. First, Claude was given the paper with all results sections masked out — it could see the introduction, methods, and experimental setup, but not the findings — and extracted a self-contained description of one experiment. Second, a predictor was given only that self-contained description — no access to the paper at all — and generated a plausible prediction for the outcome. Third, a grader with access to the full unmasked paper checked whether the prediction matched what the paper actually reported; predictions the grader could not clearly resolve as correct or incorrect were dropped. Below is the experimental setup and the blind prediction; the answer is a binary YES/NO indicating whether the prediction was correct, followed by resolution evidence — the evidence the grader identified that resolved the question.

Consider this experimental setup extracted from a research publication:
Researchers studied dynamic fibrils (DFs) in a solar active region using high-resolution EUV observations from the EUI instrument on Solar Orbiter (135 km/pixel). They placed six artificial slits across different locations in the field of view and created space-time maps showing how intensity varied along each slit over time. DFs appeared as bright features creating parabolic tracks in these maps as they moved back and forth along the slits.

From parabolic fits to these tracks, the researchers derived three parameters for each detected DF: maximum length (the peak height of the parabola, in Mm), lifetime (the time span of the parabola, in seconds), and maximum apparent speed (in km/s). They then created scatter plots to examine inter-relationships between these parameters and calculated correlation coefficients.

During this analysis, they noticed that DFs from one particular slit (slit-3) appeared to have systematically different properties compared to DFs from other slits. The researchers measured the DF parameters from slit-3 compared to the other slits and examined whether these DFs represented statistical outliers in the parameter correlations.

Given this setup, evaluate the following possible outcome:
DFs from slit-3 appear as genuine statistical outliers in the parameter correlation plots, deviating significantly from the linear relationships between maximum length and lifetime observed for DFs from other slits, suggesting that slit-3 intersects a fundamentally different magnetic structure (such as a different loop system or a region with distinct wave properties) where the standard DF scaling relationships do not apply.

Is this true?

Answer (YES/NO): NO